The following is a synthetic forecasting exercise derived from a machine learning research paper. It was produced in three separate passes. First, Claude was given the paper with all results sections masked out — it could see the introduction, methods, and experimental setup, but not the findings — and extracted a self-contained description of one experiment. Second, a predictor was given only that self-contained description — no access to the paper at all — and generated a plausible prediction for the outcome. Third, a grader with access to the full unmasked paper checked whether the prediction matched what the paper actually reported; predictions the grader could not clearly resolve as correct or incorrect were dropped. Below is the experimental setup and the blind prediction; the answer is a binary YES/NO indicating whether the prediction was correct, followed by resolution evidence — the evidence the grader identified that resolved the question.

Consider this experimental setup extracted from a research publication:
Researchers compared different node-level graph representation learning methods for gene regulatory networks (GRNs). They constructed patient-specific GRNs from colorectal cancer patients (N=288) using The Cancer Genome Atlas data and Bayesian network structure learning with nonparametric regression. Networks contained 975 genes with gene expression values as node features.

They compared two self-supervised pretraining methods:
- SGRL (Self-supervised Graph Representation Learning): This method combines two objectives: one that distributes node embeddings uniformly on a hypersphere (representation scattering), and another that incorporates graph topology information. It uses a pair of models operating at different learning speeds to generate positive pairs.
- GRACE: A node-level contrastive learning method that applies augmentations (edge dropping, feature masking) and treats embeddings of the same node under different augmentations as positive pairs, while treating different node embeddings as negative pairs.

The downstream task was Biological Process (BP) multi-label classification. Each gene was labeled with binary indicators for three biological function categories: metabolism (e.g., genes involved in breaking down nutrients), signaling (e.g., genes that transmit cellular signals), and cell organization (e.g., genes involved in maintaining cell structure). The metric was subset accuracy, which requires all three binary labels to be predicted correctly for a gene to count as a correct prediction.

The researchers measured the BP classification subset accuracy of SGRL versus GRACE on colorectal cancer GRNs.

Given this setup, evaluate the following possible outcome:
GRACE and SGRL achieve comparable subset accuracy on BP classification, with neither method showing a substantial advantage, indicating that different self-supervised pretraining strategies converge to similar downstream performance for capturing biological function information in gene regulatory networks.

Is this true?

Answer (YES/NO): NO